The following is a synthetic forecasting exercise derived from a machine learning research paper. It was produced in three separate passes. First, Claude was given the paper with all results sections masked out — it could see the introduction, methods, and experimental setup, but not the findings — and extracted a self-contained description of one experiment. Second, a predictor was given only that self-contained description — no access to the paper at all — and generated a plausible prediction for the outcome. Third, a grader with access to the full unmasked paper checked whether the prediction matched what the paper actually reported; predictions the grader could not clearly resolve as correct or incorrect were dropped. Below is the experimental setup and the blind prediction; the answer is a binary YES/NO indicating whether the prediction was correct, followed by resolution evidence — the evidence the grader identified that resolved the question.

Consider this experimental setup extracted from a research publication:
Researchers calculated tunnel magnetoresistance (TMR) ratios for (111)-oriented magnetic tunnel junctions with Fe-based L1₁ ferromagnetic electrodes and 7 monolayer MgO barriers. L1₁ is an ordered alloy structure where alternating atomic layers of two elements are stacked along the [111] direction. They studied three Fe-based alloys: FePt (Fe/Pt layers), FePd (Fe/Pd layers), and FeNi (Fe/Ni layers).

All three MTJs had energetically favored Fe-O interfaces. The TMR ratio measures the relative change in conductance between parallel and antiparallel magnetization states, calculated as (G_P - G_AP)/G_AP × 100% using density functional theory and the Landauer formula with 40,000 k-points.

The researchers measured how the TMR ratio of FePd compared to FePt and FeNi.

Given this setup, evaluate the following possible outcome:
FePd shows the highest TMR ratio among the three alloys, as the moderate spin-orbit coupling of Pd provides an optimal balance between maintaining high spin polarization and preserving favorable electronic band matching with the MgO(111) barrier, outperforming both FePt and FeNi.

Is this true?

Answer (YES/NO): NO